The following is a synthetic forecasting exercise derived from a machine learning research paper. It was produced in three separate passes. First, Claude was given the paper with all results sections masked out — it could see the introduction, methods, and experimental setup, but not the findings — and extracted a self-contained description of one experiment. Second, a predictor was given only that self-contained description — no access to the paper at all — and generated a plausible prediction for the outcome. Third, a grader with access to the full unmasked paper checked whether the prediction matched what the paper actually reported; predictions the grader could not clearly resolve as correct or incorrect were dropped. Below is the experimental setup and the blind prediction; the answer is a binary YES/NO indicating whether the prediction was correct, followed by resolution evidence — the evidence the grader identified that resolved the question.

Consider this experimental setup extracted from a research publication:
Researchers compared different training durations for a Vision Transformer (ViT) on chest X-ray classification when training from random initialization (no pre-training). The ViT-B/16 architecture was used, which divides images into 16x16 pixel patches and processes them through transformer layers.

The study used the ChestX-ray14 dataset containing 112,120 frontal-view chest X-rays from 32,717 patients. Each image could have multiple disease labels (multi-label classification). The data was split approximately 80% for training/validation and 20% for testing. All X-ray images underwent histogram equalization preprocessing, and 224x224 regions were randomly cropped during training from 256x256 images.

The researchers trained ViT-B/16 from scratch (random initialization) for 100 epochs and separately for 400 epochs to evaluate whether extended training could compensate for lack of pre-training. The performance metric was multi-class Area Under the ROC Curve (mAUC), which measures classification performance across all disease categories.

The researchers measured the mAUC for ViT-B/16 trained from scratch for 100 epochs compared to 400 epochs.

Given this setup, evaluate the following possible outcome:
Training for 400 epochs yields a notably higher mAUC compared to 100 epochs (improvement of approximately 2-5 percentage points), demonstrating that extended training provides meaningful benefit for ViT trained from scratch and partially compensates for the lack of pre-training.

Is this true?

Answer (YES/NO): NO